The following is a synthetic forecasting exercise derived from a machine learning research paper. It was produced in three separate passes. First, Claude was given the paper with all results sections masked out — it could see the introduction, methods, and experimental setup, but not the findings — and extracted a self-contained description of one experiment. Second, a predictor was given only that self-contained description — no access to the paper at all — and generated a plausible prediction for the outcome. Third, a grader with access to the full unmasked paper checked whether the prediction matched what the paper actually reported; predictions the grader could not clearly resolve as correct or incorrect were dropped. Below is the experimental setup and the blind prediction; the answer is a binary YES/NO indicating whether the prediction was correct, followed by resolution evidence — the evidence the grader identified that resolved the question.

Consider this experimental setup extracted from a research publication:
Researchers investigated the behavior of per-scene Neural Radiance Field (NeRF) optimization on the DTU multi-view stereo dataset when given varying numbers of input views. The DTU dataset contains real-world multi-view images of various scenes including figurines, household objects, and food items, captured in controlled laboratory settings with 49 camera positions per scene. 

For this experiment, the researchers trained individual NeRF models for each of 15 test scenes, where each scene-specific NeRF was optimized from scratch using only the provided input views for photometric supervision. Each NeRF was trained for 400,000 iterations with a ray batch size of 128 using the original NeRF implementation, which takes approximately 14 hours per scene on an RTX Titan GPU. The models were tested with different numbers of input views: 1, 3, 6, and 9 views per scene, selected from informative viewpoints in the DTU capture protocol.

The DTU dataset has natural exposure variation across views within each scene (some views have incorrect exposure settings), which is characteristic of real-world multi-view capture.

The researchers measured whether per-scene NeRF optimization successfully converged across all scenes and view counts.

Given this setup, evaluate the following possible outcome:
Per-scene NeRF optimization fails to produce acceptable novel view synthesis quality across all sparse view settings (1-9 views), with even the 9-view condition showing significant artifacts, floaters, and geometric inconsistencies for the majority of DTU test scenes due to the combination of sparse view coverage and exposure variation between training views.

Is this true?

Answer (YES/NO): NO